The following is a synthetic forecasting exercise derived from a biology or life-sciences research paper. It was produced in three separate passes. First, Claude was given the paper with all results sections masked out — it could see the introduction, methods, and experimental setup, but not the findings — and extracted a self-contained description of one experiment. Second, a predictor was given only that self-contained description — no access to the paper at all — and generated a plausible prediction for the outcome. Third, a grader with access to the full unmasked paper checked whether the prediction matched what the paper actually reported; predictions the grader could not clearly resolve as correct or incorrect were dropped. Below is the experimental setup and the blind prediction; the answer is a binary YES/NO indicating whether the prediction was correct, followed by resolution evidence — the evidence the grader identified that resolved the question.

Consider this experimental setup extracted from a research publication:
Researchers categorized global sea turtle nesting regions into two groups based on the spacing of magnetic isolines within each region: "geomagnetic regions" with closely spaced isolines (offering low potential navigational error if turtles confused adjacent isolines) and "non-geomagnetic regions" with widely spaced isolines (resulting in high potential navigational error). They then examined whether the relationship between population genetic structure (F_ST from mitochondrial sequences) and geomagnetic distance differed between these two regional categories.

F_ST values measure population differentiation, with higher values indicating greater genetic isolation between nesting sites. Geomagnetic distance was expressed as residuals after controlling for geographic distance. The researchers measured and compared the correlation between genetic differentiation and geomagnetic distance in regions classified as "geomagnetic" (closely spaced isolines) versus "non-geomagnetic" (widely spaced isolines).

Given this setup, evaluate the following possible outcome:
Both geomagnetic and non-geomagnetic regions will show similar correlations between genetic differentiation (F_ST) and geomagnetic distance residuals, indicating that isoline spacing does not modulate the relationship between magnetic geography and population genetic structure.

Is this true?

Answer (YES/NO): NO